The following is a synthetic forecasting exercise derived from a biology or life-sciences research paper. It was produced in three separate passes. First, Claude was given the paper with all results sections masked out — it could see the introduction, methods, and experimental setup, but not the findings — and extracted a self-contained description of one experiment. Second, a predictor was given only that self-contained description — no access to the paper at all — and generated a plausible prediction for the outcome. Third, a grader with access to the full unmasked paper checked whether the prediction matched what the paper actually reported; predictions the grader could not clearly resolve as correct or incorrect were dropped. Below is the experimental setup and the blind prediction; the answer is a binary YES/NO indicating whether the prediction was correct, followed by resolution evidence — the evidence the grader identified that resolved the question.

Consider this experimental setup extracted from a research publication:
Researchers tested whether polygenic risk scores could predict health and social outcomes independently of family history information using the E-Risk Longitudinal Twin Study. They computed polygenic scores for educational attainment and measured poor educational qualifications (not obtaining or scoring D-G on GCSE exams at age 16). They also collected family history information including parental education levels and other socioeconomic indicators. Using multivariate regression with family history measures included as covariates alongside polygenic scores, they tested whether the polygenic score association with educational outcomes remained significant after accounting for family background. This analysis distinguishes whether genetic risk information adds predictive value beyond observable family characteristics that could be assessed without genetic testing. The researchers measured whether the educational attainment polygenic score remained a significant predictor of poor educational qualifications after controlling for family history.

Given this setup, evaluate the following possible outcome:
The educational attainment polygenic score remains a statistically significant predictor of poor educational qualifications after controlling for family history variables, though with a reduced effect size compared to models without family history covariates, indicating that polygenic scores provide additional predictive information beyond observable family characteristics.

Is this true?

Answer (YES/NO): YES